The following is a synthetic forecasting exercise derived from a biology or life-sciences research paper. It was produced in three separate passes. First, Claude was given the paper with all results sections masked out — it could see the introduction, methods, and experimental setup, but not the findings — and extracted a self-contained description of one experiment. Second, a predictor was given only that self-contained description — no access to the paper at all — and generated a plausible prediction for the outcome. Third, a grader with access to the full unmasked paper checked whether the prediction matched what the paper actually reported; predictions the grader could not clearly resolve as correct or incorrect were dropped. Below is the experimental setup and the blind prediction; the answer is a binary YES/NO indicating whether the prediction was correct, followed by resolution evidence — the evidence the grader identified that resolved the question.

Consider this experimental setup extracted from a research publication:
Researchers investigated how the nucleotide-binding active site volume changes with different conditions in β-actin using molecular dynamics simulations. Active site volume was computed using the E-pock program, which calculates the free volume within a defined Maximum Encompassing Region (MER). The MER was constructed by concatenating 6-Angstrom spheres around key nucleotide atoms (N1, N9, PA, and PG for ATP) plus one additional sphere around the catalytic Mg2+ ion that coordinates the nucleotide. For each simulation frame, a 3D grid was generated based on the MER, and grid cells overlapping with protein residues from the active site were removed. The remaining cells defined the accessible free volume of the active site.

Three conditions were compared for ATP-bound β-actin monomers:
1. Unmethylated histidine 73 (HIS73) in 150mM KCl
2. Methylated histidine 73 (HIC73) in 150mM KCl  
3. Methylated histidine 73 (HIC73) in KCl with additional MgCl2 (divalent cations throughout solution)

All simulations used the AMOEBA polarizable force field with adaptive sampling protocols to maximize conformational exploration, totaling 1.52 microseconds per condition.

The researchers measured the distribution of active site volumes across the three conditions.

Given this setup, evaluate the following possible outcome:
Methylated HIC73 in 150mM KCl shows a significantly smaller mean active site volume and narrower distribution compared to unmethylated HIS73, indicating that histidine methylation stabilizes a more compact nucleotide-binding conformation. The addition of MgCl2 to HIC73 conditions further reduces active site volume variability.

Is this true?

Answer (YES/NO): NO